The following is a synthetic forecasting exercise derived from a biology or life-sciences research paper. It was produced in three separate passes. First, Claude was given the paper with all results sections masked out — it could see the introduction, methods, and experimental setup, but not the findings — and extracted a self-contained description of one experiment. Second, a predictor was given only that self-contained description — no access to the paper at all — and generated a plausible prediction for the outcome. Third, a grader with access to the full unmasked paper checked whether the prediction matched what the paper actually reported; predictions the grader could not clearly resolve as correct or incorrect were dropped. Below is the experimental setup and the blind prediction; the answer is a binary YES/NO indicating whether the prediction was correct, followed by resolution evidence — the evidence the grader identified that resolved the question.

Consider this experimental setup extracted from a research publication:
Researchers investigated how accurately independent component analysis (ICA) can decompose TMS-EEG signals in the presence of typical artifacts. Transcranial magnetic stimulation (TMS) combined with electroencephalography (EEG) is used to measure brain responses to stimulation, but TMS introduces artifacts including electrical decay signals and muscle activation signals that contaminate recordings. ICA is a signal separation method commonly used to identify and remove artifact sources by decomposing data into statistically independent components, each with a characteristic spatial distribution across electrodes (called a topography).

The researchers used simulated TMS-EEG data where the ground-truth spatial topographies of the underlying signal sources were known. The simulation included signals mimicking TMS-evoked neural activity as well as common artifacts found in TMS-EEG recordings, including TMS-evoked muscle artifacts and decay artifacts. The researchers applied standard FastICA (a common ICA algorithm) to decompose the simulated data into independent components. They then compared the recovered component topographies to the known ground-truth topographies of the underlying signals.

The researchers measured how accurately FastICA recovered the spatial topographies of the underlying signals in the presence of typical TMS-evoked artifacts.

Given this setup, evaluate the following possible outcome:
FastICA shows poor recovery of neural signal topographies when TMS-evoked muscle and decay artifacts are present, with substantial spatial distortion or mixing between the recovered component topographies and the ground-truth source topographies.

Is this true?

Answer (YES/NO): YES